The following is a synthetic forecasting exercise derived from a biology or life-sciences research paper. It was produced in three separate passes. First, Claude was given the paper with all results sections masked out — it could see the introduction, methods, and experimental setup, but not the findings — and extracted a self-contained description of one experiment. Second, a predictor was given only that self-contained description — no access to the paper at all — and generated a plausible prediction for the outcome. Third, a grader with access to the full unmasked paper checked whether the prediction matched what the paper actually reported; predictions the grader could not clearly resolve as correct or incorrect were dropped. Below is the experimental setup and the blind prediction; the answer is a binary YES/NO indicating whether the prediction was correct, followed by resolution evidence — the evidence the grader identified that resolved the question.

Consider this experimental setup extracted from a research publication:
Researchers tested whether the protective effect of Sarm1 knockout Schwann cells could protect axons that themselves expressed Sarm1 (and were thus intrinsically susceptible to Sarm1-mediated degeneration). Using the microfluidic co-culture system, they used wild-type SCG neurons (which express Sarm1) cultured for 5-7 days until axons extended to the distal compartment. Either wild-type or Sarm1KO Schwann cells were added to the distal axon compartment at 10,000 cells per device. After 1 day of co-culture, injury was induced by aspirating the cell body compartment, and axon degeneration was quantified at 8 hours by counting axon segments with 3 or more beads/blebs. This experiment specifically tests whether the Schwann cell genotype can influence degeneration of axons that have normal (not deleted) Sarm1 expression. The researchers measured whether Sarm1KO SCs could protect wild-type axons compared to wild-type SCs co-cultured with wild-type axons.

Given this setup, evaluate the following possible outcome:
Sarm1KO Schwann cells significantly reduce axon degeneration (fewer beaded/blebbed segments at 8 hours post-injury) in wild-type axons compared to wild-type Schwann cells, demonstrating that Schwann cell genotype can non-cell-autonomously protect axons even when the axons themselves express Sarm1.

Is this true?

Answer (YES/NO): YES